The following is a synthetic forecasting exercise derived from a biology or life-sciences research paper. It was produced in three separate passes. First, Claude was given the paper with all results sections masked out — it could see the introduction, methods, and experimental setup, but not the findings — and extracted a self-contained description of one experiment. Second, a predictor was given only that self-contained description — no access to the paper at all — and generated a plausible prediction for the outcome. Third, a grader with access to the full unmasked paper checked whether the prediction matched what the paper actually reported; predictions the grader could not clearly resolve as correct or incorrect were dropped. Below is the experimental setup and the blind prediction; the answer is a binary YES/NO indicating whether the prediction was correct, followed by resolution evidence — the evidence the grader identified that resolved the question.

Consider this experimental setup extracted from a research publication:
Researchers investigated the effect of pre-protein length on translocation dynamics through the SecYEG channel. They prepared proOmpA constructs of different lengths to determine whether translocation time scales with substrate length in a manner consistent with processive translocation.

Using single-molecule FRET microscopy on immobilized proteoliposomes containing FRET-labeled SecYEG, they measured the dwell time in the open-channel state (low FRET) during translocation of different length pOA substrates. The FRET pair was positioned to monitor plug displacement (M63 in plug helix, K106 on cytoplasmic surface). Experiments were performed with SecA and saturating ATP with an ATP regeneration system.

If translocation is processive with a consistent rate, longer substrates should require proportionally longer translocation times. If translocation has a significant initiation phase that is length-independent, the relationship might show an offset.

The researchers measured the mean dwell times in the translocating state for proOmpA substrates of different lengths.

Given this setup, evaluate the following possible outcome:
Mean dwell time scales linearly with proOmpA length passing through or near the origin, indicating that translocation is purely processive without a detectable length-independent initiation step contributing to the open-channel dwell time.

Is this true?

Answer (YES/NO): NO